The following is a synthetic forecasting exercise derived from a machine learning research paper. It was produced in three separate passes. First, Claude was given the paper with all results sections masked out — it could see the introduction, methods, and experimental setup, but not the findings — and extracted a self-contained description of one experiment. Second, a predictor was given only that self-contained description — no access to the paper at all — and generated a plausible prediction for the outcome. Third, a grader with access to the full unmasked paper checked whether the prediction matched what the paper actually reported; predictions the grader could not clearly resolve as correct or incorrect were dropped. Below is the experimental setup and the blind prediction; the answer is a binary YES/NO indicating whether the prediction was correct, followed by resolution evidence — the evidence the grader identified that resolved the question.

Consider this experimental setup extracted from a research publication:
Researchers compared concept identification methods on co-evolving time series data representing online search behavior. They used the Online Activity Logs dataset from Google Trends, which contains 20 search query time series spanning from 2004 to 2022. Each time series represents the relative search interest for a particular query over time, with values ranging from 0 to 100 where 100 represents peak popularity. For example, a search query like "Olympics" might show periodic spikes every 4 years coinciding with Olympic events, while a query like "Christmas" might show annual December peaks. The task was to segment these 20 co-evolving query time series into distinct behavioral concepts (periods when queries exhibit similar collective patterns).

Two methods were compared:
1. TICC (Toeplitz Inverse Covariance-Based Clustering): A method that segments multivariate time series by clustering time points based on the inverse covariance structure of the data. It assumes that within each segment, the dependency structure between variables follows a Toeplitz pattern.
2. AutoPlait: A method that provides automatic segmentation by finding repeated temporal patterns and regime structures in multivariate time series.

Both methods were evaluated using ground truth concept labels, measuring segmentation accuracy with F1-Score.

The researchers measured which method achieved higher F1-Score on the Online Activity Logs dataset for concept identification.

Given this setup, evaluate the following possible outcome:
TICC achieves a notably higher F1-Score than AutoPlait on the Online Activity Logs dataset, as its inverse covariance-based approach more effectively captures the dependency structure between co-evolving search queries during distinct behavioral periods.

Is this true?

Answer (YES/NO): NO